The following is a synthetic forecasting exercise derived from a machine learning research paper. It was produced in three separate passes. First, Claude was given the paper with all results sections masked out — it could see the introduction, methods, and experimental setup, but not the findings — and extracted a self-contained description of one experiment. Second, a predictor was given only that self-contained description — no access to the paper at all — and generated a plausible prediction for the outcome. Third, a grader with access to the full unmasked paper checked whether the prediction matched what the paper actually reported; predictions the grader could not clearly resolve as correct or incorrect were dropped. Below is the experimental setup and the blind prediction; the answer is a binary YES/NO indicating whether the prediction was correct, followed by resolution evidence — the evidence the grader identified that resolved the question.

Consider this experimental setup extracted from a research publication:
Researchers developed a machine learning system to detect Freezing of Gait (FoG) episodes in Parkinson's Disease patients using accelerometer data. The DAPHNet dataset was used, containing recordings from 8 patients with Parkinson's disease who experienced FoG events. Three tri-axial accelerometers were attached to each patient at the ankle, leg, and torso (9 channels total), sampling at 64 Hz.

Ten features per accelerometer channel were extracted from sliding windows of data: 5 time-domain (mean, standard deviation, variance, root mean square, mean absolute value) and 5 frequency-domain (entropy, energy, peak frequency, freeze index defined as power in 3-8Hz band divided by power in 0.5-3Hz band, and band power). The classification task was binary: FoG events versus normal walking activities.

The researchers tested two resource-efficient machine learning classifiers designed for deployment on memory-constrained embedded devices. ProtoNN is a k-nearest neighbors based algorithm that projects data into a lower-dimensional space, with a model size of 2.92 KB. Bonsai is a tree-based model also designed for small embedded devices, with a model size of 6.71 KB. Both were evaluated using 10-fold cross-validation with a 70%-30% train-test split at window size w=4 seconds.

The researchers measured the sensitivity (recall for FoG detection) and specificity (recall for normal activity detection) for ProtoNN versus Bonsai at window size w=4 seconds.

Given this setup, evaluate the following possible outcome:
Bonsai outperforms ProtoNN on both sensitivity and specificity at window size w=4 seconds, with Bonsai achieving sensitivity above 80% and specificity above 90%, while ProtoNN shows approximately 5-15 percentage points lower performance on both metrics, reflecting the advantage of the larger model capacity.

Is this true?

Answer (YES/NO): NO